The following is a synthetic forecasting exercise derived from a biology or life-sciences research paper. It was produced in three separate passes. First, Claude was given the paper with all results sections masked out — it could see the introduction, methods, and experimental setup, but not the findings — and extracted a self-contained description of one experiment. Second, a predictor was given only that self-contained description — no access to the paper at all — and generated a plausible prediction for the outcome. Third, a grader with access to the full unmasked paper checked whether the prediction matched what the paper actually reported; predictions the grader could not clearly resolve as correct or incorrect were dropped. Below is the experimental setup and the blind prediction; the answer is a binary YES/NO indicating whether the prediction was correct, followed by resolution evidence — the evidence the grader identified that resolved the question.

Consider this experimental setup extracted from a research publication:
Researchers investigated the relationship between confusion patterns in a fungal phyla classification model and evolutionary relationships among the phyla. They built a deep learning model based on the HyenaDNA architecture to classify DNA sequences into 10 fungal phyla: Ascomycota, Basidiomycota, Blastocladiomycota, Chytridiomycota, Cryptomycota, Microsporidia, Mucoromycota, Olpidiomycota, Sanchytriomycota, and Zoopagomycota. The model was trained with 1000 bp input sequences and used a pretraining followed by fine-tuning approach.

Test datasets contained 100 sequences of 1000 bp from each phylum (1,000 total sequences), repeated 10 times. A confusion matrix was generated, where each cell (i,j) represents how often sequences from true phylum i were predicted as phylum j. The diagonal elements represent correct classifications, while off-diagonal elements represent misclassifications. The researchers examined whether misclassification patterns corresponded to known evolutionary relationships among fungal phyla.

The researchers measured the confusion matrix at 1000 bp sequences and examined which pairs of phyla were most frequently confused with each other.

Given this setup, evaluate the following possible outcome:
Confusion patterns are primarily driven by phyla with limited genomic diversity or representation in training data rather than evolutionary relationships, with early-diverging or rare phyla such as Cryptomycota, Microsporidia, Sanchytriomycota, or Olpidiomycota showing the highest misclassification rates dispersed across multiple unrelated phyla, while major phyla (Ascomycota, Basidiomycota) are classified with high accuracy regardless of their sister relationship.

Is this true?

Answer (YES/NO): NO